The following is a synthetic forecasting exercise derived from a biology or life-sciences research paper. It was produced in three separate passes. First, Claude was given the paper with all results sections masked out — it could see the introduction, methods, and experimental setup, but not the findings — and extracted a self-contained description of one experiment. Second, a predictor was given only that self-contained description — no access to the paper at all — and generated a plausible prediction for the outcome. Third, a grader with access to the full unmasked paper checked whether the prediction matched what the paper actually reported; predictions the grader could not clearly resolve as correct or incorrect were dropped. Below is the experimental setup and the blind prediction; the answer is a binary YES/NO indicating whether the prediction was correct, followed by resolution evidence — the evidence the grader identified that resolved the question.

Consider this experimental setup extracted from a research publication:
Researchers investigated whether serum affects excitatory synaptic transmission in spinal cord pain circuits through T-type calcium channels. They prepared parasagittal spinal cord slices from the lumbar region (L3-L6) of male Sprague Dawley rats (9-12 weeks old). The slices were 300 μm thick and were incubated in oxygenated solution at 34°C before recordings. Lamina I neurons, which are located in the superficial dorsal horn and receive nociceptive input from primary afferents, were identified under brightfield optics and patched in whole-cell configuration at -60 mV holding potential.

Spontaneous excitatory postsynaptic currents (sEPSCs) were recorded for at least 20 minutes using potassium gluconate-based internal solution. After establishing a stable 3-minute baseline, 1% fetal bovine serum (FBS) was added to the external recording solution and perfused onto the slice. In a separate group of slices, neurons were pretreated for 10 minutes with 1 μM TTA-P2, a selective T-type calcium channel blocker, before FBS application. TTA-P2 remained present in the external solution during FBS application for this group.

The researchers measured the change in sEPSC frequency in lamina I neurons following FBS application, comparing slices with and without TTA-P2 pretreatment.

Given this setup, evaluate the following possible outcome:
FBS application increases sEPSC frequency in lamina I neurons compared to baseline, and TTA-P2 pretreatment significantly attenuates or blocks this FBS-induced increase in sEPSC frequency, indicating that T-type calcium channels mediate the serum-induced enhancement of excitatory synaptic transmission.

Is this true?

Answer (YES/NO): YES